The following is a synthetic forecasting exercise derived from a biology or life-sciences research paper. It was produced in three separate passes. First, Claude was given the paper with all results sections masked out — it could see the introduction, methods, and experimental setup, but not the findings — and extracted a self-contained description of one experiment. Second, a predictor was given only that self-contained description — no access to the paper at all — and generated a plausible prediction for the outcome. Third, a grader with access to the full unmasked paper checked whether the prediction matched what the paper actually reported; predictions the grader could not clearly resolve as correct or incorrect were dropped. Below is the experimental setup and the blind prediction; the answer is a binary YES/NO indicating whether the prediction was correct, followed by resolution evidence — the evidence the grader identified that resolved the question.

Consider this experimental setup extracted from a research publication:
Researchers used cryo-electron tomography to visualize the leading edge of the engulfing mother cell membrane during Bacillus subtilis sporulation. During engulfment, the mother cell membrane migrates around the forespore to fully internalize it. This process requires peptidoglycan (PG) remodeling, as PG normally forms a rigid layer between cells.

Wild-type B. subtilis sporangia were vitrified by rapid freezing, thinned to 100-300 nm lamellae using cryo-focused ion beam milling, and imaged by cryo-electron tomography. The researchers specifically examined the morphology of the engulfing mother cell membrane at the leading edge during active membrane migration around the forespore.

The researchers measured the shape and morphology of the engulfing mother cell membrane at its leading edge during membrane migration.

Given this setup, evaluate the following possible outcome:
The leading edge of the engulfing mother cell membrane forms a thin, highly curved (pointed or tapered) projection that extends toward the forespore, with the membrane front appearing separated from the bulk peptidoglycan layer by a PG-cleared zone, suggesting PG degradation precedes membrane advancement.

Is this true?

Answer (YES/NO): NO